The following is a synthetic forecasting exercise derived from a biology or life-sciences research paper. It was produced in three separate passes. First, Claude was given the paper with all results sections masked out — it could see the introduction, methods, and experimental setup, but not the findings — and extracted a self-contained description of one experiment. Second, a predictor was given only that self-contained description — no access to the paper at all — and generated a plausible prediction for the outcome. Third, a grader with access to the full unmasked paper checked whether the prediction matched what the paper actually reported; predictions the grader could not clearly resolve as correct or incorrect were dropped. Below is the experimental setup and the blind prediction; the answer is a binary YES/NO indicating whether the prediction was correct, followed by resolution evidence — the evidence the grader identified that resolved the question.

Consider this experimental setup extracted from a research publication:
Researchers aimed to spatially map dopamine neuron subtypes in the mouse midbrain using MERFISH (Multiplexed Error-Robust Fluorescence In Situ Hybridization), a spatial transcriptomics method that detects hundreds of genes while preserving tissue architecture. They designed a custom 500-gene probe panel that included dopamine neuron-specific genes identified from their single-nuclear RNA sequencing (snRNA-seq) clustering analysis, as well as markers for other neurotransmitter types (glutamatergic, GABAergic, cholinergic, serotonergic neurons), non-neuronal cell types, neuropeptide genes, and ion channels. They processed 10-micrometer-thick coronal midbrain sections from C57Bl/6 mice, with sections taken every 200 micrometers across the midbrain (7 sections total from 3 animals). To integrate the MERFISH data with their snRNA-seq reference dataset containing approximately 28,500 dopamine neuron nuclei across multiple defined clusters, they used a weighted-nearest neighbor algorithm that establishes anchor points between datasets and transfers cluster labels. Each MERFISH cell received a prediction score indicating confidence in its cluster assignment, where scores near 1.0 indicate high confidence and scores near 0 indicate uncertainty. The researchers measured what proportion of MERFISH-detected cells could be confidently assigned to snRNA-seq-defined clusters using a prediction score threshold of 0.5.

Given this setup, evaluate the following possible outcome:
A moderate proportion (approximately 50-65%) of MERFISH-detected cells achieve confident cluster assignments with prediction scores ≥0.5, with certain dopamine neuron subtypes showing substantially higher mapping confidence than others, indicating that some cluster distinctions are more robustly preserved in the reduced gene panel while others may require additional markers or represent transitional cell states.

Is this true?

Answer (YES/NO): NO